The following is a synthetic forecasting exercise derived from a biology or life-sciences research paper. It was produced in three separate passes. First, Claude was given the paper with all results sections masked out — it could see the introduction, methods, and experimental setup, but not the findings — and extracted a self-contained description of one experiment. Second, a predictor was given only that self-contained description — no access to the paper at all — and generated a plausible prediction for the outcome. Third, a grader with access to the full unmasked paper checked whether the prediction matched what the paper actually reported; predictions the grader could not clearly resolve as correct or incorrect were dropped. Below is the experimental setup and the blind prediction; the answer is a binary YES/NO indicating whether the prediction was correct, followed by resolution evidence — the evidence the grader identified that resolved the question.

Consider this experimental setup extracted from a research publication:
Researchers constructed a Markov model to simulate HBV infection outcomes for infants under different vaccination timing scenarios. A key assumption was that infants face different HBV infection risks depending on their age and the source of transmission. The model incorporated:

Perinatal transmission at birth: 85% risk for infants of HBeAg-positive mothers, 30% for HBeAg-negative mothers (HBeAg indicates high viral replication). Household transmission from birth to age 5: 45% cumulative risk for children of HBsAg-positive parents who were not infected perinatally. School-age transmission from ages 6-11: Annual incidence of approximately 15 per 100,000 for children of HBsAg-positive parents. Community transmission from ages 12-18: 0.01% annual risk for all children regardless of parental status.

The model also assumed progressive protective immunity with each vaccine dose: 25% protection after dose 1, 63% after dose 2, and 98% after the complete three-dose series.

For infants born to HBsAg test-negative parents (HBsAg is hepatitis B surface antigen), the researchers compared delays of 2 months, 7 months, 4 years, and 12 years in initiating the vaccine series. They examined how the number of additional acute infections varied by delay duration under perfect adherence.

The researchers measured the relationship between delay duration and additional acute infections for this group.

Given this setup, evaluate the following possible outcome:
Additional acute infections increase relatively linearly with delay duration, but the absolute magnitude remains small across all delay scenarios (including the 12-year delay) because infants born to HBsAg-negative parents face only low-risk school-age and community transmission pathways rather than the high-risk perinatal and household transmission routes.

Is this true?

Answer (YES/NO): NO